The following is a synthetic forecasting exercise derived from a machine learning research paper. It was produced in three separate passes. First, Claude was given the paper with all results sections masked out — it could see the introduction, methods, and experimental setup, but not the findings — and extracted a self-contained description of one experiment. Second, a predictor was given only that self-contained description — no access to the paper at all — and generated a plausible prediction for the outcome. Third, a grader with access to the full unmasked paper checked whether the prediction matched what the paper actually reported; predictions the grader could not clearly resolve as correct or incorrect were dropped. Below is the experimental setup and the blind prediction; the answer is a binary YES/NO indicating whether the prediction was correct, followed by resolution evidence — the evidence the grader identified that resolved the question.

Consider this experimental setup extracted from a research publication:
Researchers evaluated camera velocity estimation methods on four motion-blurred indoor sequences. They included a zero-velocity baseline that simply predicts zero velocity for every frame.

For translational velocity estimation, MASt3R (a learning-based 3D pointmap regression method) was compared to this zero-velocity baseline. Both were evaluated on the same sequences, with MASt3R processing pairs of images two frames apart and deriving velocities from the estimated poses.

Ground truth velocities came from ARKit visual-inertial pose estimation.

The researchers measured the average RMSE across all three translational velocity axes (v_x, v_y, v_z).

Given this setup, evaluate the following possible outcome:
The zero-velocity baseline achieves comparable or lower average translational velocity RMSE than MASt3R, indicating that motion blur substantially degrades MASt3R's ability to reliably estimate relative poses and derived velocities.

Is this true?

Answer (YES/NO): YES